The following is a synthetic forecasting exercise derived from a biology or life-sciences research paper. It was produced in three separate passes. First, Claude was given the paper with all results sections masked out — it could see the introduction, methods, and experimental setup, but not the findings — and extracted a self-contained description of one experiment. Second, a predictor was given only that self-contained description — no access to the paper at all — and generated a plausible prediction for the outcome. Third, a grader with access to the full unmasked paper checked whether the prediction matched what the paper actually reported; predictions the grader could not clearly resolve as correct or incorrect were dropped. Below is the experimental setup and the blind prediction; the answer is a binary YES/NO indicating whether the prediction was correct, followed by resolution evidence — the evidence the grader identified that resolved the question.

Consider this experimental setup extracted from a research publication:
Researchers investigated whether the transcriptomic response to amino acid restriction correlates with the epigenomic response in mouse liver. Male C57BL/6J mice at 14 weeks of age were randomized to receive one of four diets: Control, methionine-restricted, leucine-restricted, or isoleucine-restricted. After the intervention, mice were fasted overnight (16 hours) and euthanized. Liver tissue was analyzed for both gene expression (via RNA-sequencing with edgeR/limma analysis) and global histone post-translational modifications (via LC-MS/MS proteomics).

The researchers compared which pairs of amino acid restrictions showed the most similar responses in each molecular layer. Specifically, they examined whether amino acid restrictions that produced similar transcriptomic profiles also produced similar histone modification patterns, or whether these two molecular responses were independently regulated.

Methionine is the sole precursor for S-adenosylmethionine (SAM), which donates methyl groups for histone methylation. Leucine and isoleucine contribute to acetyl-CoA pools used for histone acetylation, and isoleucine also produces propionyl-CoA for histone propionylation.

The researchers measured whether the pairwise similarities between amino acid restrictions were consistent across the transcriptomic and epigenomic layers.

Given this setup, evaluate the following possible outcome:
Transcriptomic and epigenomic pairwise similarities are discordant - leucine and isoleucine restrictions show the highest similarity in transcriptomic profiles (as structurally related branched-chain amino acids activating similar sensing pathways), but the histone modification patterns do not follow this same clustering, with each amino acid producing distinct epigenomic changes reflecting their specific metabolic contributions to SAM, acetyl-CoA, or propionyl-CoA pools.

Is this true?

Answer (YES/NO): NO